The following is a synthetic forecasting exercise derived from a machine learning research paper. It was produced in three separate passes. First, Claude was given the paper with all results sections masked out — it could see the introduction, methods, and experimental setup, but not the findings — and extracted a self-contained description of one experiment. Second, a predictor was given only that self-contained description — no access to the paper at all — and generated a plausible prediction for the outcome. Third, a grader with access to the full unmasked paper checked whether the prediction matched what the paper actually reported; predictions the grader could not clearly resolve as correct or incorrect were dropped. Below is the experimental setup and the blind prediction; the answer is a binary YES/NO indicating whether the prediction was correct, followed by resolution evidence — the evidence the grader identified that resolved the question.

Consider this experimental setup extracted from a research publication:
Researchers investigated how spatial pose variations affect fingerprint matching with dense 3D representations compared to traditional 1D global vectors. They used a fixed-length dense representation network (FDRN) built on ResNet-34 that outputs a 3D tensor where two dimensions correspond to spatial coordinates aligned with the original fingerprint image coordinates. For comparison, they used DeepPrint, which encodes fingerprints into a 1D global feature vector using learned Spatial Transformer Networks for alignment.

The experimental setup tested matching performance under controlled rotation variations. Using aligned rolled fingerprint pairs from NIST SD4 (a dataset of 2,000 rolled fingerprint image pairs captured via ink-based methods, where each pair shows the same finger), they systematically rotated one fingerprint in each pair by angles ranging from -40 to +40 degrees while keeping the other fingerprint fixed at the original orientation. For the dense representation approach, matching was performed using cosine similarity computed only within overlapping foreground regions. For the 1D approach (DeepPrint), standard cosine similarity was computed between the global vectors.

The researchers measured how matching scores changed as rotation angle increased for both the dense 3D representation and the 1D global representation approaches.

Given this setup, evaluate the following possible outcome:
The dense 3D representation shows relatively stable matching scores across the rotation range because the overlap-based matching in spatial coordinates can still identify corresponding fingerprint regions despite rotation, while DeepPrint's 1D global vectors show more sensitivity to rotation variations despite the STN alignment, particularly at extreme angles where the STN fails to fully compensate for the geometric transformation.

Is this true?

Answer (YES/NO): NO